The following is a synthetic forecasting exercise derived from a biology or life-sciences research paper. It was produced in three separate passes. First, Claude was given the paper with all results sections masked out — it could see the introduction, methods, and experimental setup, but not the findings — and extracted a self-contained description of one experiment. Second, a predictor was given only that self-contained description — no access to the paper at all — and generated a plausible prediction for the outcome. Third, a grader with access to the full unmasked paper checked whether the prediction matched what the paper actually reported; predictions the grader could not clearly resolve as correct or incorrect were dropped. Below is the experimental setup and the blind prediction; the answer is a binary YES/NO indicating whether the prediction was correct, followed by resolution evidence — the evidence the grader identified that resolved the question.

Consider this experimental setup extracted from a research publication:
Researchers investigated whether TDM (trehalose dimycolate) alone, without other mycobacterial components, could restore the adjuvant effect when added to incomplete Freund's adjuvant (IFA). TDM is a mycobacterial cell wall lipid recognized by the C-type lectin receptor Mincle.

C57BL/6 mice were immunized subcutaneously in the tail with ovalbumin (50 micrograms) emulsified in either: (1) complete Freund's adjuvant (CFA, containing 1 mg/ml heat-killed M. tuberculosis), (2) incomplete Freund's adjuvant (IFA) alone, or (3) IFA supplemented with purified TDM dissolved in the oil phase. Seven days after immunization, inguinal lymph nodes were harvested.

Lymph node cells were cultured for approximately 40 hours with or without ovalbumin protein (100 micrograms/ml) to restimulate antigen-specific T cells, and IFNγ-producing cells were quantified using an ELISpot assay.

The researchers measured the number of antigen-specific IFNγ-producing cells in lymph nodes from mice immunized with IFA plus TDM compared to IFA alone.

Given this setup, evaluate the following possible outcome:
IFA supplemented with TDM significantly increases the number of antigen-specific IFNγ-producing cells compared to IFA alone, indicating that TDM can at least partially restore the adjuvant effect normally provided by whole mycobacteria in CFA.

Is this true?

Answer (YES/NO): NO